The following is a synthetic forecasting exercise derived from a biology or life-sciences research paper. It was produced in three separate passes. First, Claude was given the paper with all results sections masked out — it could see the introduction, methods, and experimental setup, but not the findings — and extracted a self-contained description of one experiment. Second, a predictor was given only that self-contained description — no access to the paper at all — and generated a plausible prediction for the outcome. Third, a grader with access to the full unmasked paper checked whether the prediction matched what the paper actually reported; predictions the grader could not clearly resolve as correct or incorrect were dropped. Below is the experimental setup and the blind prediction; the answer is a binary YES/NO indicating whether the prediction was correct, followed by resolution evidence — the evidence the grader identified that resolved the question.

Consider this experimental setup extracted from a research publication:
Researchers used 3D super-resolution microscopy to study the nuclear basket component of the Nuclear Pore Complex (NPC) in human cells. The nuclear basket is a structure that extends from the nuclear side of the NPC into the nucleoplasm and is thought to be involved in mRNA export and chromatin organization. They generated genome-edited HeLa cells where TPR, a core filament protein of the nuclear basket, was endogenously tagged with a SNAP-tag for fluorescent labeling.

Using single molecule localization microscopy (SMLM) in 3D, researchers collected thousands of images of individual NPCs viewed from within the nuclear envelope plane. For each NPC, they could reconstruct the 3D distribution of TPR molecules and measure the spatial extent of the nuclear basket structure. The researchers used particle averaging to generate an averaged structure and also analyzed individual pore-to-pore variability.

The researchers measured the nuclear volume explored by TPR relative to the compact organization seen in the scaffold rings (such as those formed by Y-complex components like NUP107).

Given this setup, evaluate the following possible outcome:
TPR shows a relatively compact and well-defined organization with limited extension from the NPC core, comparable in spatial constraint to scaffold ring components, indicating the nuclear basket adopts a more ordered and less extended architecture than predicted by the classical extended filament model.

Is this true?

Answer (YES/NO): NO